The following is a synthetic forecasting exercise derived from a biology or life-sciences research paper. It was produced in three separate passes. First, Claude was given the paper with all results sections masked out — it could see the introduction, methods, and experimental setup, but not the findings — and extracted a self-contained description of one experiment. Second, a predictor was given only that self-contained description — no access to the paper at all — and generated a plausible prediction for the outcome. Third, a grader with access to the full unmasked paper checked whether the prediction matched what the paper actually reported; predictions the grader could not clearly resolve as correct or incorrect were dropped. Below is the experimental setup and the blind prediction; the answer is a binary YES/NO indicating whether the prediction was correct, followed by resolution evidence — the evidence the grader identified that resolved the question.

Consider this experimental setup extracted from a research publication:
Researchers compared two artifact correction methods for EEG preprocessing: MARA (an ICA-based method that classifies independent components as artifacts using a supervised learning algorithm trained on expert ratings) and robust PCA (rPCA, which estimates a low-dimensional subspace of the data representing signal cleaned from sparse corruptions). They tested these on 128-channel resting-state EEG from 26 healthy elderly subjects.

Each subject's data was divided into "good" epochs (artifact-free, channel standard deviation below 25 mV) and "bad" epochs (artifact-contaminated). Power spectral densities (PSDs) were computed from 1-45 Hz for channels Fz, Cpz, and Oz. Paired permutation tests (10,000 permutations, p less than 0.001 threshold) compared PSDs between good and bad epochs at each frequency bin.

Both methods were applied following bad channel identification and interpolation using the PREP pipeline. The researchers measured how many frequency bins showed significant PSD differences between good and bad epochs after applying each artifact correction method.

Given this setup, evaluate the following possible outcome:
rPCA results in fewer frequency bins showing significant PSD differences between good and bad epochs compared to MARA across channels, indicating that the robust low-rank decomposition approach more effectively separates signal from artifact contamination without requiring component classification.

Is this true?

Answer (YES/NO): NO